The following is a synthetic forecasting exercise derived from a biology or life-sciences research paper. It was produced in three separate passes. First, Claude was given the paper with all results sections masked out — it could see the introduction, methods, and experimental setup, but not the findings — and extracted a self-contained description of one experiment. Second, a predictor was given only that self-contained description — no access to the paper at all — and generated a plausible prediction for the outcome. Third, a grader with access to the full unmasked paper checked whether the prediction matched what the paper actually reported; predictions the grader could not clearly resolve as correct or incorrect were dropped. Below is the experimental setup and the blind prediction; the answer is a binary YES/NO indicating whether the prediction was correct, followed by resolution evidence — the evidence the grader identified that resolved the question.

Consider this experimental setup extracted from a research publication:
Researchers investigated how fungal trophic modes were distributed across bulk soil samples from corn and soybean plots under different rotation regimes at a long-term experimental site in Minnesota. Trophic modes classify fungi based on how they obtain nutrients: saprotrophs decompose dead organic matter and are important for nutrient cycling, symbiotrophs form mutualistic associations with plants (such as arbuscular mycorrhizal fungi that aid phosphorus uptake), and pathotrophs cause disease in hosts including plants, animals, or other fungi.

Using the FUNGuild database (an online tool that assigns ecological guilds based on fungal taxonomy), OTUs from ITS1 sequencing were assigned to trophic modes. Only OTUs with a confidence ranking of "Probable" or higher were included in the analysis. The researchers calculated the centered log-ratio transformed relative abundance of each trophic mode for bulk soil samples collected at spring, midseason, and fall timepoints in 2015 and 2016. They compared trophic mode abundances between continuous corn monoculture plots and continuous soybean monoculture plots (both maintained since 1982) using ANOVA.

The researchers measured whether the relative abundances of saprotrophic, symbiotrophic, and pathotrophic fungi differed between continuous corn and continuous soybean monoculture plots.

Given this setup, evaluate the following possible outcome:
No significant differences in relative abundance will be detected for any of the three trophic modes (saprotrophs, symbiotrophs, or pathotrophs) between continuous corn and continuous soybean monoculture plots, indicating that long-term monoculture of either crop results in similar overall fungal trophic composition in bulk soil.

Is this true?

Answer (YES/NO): NO